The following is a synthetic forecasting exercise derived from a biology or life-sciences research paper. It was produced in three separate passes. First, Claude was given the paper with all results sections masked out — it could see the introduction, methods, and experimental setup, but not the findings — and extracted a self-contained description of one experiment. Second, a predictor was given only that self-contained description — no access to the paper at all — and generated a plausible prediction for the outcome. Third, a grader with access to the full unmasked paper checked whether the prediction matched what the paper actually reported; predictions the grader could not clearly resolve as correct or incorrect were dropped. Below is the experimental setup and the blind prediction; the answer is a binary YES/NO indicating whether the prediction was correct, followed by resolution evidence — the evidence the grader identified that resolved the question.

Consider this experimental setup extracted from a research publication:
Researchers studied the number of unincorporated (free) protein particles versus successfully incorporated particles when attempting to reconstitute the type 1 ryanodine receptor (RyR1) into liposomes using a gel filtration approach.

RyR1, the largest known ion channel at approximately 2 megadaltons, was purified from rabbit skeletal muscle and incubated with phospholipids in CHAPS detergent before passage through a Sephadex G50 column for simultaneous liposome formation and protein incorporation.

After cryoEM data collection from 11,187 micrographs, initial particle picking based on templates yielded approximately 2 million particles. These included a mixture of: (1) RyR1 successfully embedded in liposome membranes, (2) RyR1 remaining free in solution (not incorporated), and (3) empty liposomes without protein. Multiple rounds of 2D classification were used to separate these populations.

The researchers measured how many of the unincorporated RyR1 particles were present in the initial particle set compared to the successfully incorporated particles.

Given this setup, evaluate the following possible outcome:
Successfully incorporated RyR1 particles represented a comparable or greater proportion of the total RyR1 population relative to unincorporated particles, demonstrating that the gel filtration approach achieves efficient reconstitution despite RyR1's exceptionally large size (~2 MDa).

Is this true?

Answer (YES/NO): NO